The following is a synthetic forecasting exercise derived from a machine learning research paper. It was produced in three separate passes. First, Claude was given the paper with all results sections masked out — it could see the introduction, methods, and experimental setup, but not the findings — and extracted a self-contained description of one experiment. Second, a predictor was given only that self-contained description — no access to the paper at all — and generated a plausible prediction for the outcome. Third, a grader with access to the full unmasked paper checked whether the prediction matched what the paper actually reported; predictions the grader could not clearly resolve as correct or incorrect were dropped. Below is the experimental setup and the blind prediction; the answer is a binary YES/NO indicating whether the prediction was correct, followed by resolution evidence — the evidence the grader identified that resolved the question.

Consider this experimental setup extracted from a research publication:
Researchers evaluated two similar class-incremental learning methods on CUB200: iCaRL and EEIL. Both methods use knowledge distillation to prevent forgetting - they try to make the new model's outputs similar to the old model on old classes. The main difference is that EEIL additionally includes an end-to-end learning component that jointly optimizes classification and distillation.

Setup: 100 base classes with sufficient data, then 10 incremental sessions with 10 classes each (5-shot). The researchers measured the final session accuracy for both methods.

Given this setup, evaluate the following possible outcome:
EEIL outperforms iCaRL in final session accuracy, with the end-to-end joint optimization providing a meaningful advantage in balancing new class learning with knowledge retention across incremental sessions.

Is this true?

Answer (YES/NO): NO